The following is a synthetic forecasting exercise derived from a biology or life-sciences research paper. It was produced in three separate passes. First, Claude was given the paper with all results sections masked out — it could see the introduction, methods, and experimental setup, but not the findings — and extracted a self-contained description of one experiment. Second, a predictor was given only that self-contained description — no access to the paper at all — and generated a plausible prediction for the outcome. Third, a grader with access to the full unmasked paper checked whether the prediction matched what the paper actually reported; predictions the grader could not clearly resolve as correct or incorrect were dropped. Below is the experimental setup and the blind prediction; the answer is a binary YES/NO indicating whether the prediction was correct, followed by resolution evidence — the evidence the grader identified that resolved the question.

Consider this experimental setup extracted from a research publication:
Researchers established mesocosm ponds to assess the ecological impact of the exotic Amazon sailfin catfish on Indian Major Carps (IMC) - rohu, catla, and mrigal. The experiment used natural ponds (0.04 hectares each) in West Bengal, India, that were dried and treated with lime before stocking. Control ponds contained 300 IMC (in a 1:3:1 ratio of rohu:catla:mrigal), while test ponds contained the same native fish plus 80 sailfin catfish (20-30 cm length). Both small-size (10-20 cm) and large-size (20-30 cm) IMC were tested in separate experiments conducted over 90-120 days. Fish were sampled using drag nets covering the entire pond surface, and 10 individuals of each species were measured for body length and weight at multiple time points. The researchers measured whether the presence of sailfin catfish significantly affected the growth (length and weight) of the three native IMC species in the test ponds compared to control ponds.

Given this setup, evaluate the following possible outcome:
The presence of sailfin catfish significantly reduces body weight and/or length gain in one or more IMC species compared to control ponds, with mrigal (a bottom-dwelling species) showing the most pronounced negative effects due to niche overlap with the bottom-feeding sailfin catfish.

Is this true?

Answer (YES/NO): NO